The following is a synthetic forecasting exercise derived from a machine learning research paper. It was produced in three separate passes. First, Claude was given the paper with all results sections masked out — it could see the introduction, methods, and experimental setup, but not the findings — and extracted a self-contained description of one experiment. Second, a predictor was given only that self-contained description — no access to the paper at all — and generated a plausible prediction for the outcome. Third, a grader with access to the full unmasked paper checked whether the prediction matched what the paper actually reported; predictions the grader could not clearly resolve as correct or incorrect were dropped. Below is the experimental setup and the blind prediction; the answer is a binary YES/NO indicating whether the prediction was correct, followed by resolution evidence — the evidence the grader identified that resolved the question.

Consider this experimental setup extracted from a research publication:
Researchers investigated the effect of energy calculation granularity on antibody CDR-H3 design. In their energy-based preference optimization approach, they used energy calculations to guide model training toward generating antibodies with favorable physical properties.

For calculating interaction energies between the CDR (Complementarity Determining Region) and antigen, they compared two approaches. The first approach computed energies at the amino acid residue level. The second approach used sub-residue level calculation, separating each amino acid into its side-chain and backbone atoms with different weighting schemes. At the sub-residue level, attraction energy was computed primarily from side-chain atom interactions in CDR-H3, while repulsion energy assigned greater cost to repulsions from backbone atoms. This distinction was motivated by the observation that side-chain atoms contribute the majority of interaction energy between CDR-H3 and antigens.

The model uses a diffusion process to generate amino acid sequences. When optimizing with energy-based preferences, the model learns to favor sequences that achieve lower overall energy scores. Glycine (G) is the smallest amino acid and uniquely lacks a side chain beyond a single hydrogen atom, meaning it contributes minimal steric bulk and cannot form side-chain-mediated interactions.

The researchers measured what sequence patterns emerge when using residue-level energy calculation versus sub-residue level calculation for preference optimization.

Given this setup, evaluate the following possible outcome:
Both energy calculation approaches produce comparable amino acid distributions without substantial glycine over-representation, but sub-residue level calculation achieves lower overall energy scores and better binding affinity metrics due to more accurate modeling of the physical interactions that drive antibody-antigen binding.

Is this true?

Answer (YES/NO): NO